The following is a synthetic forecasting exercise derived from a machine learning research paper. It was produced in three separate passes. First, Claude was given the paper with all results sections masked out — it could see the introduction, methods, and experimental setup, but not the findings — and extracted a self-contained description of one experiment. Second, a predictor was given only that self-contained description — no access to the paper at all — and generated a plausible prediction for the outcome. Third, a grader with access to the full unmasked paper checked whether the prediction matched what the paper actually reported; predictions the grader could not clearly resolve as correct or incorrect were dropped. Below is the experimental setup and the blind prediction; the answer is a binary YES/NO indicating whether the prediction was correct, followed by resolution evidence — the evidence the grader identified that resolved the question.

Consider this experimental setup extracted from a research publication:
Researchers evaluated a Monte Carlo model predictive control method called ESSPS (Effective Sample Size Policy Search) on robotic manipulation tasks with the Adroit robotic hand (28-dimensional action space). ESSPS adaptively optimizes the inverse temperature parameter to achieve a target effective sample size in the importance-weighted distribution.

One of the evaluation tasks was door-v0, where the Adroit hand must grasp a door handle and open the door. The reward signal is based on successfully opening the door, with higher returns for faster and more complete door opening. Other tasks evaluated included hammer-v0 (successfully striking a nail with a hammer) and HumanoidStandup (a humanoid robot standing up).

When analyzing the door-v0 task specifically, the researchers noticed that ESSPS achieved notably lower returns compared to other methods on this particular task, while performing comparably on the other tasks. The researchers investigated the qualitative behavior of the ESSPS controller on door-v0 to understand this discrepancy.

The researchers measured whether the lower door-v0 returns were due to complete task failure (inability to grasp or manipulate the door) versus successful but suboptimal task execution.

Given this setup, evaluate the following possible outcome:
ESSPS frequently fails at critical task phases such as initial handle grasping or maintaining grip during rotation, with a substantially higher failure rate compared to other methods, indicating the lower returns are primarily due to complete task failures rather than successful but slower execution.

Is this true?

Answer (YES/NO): NO